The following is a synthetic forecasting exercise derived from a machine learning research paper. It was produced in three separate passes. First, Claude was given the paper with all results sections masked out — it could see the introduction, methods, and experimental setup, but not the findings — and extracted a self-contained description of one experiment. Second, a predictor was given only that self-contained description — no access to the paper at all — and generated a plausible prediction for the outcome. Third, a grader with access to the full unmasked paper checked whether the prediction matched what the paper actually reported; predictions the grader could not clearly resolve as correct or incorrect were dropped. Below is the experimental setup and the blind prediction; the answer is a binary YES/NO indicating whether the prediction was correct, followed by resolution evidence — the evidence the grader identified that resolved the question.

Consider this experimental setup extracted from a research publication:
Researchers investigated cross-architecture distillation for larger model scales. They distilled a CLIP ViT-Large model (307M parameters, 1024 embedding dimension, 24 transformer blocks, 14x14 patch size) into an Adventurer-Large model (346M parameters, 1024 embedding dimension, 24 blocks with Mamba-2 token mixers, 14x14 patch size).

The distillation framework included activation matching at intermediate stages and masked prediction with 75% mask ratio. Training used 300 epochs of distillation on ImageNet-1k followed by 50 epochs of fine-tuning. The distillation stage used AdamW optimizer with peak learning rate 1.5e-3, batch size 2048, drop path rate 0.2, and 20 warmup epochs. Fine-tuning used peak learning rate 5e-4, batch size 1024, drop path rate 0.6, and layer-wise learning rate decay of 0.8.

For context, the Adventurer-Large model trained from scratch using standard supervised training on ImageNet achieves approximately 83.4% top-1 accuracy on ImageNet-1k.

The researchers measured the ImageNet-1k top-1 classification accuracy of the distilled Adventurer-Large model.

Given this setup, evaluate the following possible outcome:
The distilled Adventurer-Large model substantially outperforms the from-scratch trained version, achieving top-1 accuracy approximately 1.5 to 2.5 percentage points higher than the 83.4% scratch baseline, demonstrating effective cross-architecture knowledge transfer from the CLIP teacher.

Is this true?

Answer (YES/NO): YES